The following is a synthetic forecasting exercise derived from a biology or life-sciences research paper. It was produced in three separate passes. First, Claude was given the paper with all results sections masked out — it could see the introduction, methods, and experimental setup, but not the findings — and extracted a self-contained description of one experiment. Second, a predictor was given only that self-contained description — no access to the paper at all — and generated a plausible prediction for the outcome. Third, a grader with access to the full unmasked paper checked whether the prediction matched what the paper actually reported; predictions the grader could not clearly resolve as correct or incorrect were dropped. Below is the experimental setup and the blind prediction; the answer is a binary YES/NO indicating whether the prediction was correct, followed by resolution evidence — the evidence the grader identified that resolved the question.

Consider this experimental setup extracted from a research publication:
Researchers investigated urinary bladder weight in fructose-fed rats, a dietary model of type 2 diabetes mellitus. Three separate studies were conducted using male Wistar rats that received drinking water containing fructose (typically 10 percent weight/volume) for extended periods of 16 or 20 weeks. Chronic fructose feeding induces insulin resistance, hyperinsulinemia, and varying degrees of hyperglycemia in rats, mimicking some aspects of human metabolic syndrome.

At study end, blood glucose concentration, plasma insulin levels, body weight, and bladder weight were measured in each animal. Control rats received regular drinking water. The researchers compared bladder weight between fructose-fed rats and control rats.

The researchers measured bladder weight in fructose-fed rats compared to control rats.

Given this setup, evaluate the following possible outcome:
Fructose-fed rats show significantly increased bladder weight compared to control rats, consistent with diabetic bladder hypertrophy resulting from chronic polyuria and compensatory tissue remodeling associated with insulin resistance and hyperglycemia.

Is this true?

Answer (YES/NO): NO